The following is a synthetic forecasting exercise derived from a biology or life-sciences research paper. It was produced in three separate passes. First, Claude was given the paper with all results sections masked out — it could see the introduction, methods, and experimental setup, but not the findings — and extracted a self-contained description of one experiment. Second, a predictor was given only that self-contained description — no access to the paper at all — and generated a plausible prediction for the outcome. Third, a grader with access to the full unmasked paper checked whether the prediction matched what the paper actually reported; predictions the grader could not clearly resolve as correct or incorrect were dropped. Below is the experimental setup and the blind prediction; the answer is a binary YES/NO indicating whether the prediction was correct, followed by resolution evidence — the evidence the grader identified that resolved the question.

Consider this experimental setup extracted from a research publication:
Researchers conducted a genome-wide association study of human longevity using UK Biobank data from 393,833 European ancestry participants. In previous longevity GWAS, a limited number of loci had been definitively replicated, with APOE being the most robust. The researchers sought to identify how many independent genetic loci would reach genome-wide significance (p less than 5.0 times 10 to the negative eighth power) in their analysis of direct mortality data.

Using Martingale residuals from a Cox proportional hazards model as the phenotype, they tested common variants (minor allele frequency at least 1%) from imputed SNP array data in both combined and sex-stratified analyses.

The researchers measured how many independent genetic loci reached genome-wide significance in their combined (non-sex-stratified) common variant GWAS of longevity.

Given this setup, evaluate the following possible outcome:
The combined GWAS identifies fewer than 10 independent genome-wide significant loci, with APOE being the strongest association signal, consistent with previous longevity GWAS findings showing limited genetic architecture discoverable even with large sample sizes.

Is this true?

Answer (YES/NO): YES